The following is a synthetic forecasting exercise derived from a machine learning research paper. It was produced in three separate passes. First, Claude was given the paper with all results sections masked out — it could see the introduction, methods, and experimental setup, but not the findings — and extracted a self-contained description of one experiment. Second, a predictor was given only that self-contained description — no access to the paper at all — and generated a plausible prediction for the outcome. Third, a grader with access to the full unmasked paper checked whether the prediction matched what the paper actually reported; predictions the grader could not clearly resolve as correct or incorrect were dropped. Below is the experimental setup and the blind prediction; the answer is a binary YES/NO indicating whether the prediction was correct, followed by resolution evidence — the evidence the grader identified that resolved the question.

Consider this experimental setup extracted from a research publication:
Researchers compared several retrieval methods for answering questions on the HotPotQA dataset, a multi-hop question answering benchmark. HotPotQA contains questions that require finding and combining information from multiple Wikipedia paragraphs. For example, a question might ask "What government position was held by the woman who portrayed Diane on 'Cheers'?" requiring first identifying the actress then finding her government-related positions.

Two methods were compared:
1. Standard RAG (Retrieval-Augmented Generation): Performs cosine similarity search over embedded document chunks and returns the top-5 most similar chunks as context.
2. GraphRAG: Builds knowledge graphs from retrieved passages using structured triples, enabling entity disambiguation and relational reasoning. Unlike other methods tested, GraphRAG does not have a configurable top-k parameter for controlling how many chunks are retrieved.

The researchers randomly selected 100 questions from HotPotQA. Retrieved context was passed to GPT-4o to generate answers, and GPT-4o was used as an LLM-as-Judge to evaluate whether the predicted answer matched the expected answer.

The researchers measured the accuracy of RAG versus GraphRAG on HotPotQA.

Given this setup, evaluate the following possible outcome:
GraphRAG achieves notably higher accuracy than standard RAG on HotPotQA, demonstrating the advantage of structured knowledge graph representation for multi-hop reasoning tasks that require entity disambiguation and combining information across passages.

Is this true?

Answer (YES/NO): NO